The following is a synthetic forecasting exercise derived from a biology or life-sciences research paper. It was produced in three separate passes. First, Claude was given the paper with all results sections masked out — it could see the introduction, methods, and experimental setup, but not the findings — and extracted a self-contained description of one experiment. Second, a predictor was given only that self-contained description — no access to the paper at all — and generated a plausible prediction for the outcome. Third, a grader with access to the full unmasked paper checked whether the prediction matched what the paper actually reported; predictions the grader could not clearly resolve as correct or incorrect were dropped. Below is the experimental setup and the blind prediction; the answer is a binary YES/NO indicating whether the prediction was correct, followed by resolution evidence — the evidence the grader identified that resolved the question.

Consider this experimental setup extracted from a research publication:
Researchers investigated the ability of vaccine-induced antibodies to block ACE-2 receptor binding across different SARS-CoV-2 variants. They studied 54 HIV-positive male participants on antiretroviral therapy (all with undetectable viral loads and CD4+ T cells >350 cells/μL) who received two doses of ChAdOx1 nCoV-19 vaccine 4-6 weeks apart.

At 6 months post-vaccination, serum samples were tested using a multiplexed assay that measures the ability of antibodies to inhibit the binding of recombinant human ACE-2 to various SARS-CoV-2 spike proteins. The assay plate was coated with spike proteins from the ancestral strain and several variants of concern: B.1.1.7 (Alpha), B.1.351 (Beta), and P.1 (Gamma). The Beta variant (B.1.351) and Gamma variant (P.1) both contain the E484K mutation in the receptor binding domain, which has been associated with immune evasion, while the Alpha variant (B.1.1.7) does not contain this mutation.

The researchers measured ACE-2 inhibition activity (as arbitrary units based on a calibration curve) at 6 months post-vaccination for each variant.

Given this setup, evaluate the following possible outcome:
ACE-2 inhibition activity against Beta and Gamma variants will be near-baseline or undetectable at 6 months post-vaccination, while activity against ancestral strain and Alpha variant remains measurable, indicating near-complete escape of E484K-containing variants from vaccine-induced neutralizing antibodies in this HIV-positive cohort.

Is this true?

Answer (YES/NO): NO